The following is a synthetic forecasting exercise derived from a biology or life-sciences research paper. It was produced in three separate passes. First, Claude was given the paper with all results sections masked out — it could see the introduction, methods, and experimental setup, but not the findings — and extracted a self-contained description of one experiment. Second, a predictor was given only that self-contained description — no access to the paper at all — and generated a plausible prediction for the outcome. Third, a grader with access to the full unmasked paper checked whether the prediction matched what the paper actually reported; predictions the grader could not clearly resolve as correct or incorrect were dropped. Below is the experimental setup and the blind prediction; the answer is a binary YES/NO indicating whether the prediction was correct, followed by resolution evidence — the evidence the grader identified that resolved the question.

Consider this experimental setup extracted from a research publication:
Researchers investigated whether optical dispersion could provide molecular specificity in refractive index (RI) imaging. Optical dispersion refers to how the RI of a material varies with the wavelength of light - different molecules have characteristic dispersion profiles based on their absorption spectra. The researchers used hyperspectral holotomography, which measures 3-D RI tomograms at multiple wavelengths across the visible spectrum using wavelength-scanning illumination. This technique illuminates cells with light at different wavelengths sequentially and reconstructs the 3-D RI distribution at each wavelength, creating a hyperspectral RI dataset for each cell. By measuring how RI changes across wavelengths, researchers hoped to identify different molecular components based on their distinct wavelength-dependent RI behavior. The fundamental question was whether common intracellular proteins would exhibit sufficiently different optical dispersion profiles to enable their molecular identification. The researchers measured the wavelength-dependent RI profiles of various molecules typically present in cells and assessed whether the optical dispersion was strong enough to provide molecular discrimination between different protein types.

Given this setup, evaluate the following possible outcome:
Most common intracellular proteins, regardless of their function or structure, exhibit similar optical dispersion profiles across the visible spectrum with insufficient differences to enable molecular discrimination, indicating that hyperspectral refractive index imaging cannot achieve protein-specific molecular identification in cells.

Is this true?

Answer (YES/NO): NO